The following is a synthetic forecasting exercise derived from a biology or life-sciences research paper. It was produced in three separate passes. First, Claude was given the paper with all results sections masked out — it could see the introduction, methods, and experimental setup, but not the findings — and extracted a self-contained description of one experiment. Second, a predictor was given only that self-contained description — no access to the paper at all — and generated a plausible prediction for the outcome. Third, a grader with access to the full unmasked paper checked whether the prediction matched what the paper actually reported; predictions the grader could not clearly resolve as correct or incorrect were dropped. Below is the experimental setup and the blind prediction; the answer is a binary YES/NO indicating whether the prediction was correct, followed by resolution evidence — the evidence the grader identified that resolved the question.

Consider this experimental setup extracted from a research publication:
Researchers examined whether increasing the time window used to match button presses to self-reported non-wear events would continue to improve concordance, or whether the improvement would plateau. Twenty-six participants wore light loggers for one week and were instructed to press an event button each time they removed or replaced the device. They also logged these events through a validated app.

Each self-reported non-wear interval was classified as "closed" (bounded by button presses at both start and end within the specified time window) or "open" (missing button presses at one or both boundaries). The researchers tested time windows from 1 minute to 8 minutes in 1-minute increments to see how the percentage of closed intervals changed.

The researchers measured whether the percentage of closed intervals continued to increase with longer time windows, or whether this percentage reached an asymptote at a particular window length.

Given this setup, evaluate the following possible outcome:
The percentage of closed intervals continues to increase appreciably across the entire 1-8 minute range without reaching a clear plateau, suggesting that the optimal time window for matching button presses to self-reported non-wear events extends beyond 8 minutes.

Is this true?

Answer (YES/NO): NO